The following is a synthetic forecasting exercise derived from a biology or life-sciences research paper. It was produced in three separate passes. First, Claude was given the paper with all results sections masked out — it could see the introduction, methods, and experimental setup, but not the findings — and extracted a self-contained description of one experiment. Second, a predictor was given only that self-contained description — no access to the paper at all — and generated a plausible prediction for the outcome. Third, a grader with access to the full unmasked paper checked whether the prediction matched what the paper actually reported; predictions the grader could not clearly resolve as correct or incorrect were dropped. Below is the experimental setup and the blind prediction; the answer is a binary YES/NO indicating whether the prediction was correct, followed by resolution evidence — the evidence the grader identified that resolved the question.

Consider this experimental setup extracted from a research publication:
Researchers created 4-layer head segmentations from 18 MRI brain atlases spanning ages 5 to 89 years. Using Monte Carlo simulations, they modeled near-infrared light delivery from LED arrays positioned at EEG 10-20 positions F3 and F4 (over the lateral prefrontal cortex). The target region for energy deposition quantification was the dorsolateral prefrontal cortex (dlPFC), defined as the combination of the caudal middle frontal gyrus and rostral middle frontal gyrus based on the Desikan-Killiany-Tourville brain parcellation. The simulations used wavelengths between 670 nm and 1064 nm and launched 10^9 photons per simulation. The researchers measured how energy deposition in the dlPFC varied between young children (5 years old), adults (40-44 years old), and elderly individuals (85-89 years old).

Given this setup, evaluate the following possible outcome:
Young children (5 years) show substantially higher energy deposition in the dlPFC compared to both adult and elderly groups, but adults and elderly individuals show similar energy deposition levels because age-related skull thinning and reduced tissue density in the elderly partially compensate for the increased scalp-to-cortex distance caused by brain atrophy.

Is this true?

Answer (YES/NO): NO